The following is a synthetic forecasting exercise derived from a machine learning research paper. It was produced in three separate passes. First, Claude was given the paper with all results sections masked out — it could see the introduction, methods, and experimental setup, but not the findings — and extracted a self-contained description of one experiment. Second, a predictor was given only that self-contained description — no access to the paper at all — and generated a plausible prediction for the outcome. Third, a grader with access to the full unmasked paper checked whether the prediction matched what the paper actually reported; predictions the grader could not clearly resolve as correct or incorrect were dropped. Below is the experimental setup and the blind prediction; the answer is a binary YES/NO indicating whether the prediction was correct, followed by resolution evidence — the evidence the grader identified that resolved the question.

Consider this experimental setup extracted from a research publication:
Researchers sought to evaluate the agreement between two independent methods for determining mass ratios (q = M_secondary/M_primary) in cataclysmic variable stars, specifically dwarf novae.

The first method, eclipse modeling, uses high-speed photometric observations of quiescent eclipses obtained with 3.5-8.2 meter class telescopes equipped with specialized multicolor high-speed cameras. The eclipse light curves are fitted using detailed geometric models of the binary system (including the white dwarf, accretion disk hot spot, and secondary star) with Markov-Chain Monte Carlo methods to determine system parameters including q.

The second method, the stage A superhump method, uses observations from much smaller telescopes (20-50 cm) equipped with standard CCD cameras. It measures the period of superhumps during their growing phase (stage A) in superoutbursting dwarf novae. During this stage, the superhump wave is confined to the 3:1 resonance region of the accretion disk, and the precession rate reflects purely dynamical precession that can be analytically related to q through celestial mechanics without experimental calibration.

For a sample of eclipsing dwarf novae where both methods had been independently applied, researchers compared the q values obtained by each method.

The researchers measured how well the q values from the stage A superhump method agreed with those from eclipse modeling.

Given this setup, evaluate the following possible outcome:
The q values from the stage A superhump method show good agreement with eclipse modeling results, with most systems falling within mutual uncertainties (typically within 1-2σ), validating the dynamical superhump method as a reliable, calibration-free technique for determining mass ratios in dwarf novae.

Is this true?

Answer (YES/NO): YES